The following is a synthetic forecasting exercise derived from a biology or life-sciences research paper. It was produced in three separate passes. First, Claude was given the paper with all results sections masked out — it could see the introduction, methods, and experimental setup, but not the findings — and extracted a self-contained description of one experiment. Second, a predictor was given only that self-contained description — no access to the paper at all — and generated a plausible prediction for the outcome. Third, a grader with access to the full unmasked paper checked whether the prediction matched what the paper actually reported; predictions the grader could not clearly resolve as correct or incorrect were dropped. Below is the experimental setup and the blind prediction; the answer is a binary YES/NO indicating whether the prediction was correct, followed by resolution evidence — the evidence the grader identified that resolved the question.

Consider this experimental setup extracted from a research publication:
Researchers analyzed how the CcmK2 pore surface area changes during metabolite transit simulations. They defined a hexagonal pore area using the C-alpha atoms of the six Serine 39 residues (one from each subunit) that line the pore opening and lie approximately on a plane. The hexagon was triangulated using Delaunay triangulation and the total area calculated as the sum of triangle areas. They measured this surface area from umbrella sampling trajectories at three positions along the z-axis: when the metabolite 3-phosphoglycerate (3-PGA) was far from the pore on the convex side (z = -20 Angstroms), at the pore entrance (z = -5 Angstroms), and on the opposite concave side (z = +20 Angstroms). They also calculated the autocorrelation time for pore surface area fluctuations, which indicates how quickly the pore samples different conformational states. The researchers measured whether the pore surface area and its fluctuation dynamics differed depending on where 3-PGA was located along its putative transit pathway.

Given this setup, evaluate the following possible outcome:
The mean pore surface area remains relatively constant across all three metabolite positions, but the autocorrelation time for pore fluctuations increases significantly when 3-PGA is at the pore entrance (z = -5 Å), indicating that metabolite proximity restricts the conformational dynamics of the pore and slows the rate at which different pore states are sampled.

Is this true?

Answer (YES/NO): NO